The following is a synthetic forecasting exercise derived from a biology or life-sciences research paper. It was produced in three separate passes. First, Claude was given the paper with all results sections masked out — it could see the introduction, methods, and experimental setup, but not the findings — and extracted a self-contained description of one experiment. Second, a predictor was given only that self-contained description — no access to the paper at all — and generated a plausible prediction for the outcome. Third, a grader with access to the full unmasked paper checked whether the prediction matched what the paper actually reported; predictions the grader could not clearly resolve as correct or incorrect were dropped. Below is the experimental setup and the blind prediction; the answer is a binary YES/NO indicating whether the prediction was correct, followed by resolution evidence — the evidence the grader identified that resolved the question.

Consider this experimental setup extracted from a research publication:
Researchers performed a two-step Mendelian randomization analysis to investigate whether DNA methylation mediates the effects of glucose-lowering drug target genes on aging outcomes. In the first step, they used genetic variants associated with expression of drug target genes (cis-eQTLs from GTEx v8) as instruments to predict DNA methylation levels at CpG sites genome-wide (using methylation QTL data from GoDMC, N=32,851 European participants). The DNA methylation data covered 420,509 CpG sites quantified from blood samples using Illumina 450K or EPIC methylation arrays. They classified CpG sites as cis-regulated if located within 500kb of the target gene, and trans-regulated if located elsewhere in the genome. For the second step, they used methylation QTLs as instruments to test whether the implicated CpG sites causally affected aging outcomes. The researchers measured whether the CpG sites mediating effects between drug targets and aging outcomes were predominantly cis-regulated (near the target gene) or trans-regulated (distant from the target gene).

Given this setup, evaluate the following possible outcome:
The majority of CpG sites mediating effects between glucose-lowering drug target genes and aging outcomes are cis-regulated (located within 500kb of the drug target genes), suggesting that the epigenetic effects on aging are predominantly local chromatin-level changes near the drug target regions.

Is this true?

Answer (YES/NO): YES